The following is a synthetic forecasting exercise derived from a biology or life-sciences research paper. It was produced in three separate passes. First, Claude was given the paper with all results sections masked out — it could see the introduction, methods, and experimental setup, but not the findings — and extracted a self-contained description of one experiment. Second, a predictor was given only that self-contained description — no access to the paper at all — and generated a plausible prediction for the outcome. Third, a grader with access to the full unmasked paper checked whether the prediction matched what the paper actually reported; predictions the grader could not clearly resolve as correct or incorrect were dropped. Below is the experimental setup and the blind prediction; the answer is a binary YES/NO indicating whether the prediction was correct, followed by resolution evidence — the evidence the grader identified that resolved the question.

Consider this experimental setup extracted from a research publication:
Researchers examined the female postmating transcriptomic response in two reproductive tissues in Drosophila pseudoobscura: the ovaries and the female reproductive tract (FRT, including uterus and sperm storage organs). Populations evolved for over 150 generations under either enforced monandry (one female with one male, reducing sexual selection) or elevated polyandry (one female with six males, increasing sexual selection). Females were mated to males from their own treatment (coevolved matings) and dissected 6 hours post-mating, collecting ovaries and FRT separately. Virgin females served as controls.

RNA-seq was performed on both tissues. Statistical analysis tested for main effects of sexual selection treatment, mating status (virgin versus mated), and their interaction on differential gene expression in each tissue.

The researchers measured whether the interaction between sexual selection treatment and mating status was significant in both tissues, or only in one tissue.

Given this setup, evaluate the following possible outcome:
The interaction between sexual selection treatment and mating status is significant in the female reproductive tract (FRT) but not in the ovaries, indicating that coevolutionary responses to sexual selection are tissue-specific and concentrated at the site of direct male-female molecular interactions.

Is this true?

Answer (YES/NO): YES